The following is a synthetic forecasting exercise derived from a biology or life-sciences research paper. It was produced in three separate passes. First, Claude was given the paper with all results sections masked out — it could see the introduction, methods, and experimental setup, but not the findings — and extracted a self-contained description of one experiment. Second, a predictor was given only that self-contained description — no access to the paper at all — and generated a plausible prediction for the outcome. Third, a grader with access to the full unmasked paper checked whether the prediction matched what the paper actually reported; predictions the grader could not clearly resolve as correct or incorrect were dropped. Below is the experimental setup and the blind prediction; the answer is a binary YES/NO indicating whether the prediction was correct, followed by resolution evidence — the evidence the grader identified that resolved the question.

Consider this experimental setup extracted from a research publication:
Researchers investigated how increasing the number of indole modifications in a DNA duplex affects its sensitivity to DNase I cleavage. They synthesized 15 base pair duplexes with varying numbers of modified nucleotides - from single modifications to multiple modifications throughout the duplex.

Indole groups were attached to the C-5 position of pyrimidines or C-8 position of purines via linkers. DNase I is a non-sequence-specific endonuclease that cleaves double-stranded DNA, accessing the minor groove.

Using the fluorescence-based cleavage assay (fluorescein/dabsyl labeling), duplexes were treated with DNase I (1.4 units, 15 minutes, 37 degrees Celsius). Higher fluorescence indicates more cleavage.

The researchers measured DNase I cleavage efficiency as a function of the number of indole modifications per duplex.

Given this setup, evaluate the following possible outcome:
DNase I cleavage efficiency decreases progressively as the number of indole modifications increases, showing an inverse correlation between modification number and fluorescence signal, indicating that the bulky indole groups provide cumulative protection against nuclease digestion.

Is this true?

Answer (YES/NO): NO